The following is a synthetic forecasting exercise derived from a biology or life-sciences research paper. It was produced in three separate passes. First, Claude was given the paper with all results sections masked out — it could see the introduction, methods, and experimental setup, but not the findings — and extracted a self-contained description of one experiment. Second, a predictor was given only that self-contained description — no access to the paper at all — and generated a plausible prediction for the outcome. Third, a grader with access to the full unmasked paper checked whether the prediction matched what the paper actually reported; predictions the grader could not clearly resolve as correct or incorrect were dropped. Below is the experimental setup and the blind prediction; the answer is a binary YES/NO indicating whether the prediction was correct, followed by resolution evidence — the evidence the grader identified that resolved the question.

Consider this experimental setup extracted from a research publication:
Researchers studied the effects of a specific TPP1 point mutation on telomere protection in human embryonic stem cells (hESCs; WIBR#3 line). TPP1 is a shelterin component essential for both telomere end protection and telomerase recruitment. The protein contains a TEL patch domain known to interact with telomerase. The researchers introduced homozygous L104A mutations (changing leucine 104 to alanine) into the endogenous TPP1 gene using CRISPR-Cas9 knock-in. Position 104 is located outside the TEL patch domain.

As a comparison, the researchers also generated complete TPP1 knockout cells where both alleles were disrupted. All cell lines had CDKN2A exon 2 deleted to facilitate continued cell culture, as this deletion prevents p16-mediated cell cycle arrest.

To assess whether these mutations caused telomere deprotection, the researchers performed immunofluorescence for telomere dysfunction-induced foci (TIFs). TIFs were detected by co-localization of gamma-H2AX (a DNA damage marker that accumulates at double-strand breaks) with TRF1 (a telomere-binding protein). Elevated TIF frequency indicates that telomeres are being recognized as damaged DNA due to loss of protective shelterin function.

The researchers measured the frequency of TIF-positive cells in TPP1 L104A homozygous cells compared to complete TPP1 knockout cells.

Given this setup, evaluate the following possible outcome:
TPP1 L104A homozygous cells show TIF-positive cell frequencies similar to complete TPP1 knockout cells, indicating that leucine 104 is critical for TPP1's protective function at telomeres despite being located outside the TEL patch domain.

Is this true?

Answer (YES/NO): NO